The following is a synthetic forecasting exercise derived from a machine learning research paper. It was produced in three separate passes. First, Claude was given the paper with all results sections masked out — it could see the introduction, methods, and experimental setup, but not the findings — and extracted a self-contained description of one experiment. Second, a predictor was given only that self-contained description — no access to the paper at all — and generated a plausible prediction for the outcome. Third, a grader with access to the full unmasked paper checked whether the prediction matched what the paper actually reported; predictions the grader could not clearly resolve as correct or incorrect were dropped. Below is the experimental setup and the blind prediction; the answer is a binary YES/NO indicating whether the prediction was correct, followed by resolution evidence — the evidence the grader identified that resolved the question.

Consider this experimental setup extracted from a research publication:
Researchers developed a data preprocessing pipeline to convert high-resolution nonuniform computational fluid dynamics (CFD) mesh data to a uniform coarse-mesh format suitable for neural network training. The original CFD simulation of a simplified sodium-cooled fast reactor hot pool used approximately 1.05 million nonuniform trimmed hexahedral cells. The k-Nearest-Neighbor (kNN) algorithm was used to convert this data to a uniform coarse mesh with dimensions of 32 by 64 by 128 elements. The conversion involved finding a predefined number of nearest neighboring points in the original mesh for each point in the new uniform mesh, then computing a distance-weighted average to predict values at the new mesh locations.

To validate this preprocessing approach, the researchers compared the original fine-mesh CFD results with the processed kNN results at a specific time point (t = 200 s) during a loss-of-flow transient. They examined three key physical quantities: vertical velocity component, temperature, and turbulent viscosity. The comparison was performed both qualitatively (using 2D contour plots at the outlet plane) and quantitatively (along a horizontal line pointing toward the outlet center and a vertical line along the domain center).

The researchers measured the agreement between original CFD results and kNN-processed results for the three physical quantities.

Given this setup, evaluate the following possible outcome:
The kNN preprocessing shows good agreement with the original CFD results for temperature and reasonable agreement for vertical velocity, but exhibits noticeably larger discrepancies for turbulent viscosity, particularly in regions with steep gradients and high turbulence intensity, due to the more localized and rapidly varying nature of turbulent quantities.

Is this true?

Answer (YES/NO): NO